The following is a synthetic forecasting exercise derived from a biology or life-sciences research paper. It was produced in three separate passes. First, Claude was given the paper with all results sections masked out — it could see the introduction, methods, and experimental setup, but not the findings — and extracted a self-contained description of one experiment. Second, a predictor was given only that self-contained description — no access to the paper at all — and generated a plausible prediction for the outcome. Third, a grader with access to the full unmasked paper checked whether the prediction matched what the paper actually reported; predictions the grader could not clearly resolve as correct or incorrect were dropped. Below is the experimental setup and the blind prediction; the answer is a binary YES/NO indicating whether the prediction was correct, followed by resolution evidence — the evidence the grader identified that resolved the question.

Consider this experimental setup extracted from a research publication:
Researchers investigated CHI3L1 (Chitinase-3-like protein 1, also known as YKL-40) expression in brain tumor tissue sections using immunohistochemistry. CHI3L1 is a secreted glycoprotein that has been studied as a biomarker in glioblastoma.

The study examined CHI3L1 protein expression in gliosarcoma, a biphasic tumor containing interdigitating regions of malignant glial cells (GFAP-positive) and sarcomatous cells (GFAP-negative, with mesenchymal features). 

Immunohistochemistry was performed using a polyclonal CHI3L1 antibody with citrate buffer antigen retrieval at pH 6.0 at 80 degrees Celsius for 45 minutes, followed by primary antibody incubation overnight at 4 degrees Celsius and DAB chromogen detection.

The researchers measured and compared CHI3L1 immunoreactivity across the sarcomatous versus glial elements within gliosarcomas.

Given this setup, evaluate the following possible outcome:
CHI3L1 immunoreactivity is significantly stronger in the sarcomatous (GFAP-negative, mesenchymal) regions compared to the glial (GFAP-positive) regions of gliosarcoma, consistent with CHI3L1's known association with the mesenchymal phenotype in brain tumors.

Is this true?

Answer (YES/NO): NO